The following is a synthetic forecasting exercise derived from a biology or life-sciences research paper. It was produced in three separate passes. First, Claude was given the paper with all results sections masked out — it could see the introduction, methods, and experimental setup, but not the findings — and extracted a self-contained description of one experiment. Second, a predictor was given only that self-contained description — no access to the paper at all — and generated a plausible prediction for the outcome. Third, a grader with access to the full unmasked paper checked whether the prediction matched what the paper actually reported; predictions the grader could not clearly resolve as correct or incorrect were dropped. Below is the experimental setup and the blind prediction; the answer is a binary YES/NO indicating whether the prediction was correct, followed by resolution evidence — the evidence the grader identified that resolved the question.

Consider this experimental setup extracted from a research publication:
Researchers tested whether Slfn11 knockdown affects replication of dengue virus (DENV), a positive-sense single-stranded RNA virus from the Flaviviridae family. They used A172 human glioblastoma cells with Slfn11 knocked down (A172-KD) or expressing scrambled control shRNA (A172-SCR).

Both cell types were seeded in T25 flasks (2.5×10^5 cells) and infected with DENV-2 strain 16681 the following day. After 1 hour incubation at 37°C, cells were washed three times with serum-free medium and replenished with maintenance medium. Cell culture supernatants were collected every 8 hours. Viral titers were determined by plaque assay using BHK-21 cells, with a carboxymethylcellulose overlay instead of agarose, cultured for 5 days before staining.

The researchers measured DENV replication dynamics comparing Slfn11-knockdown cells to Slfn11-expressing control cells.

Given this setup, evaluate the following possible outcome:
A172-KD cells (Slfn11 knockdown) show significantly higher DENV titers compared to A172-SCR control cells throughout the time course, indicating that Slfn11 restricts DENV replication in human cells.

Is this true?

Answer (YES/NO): YES